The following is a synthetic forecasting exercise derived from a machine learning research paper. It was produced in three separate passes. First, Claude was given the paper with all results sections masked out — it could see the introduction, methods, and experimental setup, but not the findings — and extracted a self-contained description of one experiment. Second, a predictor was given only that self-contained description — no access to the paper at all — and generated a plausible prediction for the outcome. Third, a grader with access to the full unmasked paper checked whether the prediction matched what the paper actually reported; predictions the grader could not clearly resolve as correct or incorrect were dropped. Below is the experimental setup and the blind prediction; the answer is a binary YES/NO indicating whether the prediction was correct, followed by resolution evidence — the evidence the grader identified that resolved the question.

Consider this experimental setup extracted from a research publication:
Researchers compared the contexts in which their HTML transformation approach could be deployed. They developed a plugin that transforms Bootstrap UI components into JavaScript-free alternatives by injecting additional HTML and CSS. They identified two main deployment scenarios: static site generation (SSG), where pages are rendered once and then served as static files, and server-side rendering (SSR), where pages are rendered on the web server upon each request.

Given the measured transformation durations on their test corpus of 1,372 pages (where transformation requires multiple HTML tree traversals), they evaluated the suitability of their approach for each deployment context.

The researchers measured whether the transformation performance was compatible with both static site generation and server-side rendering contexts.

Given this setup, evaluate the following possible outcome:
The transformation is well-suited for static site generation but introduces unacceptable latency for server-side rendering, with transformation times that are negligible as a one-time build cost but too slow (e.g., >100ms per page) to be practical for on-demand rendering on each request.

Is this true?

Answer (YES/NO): NO